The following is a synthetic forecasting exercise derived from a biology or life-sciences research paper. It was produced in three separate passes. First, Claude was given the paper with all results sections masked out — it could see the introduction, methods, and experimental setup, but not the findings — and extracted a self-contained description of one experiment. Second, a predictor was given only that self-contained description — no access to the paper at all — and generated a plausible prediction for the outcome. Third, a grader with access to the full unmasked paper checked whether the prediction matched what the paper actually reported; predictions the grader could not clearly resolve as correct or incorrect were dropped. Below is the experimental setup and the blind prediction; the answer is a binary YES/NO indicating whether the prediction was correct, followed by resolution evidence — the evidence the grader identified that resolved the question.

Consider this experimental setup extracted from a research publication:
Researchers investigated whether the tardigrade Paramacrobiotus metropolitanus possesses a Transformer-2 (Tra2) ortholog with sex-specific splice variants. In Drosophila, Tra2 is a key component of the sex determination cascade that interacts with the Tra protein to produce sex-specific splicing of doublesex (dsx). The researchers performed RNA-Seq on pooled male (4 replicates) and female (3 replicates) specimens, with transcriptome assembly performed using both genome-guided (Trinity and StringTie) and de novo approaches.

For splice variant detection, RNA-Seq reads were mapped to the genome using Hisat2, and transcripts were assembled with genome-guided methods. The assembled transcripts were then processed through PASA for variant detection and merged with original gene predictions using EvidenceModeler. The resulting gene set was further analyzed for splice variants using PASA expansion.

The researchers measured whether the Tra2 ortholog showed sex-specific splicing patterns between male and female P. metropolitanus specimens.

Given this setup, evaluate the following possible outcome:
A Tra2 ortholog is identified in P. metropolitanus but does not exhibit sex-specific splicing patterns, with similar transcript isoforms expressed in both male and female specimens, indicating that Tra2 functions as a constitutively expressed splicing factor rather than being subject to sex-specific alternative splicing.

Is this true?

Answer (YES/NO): NO